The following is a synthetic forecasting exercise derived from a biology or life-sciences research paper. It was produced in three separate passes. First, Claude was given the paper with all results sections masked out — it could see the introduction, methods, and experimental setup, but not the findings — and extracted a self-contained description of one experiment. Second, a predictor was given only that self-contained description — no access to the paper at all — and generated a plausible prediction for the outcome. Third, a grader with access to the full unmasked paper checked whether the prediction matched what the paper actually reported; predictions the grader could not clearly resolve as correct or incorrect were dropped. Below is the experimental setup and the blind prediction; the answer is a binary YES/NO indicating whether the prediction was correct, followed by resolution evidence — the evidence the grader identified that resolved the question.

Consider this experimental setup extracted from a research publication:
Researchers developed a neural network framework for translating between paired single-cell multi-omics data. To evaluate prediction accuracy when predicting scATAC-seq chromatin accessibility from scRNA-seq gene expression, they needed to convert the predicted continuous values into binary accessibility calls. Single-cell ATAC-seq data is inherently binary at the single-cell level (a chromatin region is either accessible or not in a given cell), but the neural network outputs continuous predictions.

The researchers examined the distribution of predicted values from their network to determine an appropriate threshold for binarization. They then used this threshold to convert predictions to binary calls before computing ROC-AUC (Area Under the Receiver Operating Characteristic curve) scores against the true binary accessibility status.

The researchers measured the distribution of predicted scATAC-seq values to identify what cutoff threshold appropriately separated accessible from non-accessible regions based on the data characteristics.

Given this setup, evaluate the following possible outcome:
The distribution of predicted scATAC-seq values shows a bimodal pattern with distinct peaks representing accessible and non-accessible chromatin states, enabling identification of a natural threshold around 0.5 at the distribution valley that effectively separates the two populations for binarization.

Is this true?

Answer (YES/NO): NO